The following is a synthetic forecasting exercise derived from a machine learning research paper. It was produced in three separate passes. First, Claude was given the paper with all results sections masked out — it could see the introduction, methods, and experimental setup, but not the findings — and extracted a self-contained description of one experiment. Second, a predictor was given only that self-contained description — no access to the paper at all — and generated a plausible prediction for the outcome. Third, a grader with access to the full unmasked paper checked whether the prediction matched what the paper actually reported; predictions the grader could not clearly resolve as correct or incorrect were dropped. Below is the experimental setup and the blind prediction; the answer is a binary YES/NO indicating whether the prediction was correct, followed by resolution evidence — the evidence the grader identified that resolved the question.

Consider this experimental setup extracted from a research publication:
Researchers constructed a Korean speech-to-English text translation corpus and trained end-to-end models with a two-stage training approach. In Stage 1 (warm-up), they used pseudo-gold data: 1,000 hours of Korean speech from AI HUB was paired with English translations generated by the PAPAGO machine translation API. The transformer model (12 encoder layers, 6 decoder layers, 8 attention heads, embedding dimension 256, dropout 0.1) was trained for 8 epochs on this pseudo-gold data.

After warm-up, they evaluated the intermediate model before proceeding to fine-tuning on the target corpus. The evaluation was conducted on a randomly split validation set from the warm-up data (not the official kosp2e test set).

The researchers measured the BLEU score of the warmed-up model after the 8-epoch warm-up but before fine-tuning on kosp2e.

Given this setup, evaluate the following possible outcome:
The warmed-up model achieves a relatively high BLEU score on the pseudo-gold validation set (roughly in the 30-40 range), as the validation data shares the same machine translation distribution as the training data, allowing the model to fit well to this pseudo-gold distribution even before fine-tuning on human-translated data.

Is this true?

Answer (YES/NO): YES